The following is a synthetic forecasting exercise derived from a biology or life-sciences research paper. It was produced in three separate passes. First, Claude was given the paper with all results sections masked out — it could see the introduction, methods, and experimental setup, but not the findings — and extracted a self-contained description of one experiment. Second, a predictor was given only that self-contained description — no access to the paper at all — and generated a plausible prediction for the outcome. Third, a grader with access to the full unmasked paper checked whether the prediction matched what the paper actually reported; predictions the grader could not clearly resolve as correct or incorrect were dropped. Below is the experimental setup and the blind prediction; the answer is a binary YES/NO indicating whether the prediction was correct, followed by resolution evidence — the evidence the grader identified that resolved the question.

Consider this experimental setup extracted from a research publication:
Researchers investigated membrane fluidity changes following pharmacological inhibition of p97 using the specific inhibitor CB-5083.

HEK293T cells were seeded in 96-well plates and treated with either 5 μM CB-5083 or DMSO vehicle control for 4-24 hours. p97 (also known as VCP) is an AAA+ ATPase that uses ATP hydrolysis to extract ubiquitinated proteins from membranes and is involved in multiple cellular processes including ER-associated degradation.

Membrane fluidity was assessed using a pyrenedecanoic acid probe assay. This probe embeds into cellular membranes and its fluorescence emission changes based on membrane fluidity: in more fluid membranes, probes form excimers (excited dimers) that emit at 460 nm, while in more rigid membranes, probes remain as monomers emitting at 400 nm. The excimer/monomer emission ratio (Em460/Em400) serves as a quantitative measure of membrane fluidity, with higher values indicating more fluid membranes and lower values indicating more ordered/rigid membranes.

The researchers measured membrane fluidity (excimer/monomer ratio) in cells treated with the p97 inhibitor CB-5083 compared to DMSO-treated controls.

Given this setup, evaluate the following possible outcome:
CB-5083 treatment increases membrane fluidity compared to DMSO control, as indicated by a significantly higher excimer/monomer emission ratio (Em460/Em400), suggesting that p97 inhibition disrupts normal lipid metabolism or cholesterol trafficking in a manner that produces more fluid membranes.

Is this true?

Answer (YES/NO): NO